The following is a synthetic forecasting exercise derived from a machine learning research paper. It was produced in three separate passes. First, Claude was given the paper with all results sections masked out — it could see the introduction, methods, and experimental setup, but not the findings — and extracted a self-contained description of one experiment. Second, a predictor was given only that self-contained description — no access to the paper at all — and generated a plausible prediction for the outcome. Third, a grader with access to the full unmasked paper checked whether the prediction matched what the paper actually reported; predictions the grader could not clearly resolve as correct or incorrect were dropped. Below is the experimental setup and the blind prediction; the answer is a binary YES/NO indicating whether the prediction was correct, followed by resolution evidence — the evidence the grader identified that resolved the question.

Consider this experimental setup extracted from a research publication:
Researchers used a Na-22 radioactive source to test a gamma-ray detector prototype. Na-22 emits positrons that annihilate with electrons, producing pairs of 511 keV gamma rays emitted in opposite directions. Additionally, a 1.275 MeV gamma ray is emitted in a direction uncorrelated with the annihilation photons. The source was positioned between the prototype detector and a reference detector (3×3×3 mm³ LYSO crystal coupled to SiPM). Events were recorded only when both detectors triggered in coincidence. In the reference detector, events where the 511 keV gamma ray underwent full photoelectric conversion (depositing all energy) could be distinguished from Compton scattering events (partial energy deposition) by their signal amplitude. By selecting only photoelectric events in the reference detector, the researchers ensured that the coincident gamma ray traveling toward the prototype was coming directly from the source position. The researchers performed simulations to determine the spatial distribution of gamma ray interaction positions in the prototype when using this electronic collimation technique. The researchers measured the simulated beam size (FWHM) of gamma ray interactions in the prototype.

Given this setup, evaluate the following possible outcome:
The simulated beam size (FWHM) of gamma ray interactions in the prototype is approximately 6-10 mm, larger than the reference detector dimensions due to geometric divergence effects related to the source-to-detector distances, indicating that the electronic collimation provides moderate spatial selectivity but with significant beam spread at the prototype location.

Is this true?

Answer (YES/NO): NO